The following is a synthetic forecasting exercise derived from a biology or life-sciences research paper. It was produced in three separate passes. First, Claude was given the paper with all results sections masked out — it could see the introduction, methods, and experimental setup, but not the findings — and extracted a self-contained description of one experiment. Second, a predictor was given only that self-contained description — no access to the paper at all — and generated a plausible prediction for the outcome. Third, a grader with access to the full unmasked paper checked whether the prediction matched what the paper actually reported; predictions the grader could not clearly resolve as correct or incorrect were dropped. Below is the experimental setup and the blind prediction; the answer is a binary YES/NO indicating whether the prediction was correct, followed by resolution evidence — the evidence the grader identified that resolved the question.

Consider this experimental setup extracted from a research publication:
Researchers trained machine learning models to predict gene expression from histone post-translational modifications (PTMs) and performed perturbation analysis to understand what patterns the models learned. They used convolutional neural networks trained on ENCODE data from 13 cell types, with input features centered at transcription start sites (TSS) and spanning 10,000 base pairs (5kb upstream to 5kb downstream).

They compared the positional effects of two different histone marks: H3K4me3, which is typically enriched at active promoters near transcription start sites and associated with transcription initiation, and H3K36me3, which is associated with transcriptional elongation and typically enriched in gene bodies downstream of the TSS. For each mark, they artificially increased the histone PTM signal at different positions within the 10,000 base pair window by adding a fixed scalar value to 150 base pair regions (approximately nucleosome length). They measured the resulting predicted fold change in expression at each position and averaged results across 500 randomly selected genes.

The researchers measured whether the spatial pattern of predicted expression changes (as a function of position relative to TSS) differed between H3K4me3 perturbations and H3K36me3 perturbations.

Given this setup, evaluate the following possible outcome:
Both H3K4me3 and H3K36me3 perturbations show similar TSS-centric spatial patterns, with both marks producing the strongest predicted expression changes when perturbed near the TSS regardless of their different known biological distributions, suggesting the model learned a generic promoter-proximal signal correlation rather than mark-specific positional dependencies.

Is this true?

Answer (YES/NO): NO